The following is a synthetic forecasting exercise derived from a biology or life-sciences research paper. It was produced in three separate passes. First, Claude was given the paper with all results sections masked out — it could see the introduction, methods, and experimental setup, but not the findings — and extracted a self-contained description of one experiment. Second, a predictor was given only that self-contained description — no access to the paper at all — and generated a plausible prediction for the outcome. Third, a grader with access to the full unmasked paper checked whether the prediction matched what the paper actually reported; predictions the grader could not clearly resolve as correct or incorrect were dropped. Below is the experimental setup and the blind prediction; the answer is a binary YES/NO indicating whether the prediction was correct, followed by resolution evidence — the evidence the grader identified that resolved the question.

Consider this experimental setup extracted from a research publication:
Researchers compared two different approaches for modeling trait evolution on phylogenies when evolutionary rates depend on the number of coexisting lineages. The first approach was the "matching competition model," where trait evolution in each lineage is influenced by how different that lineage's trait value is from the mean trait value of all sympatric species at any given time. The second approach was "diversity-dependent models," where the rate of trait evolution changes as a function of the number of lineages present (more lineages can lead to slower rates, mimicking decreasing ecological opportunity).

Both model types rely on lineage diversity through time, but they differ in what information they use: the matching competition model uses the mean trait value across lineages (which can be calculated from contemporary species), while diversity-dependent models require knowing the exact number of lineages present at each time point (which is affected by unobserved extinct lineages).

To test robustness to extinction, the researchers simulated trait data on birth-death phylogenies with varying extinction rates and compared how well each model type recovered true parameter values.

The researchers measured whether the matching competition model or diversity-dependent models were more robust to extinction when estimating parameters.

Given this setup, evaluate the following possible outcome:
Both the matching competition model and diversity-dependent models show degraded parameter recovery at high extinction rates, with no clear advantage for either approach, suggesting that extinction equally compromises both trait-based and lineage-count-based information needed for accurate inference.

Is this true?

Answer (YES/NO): NO